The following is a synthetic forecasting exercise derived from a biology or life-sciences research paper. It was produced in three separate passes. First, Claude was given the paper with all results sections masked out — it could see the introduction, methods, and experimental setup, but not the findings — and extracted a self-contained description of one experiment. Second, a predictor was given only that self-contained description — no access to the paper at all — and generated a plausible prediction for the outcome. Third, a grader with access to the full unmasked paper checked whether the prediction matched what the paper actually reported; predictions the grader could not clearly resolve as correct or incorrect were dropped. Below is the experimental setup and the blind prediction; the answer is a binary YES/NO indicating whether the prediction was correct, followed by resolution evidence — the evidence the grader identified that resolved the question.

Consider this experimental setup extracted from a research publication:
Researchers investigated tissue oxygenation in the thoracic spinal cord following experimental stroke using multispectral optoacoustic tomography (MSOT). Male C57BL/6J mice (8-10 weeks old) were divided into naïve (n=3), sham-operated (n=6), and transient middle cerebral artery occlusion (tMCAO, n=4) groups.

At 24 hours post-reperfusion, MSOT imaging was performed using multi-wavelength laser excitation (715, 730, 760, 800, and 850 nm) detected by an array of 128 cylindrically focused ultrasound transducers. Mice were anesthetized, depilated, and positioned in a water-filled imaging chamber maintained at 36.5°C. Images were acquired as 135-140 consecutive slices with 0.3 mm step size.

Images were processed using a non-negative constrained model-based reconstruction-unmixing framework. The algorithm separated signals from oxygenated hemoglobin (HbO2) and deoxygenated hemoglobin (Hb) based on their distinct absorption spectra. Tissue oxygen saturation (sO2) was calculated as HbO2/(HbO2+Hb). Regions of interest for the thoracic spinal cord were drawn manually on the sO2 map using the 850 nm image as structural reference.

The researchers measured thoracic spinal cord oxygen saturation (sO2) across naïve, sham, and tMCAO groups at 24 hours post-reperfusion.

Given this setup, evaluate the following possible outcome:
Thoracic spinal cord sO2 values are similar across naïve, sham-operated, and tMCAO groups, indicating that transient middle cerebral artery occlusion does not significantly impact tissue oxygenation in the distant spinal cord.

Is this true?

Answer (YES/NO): NO